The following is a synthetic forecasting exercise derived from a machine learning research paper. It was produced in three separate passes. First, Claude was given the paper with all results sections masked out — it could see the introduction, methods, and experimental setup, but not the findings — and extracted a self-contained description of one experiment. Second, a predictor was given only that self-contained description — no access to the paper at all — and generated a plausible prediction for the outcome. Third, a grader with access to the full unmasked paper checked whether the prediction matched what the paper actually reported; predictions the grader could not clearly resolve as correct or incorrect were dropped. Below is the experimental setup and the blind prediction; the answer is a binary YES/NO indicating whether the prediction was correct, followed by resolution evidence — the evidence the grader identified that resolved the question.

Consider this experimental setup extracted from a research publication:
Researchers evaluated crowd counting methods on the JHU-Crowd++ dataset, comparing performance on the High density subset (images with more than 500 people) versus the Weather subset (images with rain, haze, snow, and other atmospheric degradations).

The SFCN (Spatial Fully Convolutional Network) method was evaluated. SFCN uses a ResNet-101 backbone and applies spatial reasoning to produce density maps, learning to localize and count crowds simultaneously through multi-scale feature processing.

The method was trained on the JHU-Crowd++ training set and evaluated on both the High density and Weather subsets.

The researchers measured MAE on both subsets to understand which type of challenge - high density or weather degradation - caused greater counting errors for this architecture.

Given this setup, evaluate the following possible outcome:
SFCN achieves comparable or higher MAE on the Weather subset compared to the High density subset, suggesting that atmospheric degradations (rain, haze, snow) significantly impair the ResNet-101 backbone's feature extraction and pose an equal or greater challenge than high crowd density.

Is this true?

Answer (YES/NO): NO